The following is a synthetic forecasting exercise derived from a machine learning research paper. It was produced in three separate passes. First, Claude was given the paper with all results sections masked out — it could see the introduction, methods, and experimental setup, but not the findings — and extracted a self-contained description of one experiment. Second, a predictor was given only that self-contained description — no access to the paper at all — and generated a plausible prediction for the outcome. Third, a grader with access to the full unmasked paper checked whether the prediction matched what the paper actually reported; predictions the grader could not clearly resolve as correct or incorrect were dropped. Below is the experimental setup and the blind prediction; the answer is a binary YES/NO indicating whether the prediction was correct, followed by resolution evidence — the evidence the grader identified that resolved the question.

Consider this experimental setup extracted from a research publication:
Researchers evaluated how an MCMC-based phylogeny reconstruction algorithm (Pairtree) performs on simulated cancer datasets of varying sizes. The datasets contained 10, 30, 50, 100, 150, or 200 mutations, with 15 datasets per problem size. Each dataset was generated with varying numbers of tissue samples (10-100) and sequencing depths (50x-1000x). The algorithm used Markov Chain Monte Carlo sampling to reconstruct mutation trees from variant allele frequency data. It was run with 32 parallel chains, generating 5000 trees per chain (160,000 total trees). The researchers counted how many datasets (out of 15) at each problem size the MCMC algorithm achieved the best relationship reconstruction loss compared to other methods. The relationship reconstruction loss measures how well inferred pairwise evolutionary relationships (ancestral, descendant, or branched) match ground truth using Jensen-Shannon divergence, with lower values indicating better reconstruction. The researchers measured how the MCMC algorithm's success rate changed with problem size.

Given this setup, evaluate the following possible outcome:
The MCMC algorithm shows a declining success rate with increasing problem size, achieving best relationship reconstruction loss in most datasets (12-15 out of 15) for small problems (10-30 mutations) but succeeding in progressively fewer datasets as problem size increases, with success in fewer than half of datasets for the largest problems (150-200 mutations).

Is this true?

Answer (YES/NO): NO